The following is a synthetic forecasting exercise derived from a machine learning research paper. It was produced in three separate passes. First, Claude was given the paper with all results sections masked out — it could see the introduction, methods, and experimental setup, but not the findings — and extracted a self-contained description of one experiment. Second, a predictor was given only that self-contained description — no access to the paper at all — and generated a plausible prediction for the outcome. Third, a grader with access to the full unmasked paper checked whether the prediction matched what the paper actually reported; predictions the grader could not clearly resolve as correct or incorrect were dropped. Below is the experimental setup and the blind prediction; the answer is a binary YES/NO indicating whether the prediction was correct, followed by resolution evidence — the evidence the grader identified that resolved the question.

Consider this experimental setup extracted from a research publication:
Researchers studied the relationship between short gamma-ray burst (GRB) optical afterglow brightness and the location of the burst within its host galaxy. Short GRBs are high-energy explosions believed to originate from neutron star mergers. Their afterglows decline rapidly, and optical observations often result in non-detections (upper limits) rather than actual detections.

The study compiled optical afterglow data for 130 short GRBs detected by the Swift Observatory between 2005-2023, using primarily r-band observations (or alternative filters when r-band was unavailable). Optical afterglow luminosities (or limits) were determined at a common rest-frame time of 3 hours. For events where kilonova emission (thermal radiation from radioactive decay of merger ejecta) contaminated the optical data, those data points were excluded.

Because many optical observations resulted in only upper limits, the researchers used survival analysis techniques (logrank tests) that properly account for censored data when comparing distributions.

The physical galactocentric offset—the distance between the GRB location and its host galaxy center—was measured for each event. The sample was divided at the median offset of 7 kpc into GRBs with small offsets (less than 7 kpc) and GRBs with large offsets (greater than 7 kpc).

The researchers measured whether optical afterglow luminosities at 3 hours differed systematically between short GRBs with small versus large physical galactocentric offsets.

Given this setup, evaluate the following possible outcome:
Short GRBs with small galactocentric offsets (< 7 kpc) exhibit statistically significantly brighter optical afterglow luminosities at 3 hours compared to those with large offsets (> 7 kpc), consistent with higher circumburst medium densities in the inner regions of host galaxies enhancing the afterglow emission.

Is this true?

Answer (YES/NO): NO